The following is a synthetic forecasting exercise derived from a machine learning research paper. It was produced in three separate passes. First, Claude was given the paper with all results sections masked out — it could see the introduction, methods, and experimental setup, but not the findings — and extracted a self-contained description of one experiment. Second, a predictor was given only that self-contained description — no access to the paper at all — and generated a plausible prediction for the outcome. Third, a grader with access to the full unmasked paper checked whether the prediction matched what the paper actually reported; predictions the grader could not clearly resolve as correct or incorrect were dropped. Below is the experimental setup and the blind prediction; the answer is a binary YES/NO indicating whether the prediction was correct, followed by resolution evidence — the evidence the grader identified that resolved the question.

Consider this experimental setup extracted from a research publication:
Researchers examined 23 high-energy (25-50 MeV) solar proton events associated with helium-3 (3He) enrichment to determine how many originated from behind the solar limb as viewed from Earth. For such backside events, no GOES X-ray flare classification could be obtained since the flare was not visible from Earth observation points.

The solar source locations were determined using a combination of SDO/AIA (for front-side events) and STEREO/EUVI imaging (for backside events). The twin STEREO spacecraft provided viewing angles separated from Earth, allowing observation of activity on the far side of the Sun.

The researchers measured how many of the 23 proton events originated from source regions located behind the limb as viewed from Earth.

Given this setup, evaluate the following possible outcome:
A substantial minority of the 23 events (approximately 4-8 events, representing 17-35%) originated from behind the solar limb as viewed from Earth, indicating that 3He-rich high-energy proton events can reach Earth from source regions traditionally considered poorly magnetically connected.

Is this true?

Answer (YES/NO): YES